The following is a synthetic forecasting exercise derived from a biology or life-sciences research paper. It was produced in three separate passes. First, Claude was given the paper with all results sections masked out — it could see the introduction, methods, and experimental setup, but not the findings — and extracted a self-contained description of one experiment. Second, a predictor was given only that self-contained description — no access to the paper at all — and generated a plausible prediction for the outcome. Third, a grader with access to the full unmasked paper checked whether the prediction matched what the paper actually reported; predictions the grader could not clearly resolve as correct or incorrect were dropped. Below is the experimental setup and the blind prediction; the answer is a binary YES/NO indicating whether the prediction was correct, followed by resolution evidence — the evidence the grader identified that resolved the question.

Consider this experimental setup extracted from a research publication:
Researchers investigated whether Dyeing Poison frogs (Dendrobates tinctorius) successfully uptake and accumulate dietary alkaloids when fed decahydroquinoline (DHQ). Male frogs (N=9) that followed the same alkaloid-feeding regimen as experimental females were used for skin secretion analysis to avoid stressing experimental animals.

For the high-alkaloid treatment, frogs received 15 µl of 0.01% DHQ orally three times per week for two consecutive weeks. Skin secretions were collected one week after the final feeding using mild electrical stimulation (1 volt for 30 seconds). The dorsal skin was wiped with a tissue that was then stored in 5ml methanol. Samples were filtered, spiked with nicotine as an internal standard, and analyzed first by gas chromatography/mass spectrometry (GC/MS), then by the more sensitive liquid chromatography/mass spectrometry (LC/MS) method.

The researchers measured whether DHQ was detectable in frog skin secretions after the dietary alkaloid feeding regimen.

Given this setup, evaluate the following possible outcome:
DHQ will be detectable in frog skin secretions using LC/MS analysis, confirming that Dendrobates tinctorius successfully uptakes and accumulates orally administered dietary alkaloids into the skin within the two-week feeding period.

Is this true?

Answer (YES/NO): YES